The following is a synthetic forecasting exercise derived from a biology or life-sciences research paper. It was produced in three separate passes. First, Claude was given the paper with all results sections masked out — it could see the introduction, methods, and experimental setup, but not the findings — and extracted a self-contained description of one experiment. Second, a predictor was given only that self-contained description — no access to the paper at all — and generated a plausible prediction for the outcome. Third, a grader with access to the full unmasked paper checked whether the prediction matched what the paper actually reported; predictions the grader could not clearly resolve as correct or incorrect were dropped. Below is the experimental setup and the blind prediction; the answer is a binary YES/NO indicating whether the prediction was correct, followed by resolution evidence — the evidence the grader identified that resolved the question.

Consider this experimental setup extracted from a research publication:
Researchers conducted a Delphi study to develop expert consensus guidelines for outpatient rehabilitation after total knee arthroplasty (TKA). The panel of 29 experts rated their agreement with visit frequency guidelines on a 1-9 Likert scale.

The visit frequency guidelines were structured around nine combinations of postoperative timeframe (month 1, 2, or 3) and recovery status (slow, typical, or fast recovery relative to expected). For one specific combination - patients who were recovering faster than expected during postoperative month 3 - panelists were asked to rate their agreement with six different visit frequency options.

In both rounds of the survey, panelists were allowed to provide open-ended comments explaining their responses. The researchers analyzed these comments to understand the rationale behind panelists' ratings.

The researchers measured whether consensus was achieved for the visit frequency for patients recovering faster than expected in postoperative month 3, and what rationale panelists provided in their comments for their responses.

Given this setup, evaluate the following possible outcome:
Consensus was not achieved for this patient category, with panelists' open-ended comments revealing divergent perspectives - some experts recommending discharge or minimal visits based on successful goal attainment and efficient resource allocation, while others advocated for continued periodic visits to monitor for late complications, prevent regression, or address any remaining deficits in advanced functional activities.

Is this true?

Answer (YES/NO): NO